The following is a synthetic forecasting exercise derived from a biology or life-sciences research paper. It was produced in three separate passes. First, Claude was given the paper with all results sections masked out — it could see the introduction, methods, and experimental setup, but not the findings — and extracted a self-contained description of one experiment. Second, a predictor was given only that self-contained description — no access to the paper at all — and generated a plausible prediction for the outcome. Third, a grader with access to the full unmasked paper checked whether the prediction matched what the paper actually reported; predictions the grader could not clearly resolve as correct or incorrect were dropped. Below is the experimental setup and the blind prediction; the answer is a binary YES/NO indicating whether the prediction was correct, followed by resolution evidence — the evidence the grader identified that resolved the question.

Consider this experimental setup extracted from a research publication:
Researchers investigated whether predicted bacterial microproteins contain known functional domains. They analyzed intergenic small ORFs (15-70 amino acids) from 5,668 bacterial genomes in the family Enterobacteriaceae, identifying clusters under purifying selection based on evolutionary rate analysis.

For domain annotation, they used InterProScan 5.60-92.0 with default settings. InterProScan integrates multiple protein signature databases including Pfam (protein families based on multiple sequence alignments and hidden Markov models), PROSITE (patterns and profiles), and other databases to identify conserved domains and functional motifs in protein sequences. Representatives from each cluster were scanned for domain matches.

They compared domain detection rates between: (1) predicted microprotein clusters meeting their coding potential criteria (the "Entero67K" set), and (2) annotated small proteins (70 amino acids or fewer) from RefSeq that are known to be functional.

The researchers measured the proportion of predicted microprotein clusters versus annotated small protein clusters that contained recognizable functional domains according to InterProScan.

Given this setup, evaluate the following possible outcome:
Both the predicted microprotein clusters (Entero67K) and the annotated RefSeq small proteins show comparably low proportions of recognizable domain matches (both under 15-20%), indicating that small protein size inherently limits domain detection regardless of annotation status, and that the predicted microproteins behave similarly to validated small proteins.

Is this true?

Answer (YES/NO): NO